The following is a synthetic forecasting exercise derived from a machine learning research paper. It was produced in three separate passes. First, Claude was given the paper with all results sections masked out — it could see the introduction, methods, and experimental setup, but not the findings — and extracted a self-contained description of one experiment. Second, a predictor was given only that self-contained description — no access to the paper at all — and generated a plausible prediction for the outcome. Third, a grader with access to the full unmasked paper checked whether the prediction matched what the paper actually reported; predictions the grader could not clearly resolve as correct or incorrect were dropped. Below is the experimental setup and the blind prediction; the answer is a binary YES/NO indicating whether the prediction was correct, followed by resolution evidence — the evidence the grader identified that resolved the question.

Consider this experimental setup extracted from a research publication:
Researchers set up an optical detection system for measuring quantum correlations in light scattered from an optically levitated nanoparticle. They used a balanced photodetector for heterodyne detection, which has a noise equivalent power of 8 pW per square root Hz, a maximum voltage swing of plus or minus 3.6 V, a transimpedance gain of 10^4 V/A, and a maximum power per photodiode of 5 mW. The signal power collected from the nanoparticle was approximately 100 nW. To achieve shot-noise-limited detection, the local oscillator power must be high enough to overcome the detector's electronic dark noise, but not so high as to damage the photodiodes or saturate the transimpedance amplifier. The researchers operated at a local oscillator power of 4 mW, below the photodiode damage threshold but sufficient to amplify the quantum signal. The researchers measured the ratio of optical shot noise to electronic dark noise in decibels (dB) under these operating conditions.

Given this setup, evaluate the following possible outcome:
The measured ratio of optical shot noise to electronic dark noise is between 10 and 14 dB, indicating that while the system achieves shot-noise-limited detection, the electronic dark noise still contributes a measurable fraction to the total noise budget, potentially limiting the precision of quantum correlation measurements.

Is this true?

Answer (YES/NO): YES